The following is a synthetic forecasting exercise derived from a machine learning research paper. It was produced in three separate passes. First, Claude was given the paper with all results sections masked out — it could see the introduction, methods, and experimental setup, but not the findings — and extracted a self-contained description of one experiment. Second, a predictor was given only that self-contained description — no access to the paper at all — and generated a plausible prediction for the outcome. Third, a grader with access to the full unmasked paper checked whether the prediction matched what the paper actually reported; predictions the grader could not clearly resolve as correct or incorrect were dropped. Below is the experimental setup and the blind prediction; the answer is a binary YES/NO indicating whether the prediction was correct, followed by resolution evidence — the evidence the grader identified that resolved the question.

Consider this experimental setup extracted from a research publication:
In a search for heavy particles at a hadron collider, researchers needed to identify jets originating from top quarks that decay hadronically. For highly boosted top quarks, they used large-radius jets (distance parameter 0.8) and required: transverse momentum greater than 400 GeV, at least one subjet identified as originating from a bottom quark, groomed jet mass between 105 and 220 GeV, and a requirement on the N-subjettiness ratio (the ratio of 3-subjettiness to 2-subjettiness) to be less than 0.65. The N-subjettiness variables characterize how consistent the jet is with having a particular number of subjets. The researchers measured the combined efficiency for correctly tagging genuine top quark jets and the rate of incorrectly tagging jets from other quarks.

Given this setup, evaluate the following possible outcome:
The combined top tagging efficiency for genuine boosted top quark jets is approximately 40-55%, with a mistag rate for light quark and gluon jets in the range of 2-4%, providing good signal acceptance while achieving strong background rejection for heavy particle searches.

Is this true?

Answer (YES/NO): NO